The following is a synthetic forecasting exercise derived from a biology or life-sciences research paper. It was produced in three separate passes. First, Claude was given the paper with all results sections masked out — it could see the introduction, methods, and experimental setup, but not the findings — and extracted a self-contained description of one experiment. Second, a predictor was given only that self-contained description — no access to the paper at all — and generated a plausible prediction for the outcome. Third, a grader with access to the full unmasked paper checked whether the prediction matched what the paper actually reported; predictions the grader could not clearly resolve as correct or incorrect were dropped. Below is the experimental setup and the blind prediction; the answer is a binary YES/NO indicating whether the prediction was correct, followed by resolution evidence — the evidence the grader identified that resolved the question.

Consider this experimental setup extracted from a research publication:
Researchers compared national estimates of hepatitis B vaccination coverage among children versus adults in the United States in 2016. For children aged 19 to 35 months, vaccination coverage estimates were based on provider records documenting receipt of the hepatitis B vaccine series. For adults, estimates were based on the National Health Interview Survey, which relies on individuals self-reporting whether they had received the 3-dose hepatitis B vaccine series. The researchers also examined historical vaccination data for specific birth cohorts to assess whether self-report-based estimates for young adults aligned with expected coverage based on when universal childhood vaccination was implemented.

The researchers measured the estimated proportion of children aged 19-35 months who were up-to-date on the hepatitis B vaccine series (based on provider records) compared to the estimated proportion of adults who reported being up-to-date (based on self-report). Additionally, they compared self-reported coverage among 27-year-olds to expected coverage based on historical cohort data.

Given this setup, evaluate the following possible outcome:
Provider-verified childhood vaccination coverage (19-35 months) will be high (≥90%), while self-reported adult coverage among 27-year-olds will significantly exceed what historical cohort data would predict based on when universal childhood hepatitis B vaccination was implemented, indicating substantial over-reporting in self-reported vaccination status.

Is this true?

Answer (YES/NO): NO